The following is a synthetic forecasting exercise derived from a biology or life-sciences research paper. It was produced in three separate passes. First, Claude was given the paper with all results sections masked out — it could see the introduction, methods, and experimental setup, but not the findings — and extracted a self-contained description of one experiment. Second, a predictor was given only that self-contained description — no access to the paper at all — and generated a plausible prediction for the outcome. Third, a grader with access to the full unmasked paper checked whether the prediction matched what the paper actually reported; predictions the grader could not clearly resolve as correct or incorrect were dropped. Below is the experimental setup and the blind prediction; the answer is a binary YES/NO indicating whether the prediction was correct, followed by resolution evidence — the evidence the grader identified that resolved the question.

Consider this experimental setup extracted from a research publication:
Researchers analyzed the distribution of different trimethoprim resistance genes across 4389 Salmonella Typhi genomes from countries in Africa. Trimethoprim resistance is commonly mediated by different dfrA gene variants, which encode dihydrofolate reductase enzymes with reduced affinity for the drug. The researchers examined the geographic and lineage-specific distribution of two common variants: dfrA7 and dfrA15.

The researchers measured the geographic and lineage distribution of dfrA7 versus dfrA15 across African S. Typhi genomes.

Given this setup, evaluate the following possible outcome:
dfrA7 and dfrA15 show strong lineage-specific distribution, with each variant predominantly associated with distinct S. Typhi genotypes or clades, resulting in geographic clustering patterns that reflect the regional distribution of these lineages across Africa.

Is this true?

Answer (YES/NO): YES